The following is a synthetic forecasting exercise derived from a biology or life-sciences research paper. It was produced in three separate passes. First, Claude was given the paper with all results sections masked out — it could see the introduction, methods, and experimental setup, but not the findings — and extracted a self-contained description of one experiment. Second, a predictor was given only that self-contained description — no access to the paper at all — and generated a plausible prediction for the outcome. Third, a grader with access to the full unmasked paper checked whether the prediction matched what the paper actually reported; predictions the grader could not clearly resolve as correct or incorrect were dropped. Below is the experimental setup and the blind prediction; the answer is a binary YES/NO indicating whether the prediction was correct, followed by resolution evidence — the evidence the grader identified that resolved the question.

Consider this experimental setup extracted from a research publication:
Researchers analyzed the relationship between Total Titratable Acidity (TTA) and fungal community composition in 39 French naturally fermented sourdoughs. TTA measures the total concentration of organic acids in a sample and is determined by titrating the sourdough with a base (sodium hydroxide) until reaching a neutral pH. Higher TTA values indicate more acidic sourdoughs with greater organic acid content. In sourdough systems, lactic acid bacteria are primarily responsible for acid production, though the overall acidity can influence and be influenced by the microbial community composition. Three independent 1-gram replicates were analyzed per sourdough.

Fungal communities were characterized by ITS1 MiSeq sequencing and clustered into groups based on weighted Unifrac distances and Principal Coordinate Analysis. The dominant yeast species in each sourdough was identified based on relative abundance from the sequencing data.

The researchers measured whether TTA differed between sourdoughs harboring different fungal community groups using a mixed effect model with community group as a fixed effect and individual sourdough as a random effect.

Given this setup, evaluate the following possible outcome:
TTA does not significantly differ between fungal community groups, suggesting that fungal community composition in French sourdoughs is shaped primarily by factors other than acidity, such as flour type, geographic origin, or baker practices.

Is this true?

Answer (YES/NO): NO